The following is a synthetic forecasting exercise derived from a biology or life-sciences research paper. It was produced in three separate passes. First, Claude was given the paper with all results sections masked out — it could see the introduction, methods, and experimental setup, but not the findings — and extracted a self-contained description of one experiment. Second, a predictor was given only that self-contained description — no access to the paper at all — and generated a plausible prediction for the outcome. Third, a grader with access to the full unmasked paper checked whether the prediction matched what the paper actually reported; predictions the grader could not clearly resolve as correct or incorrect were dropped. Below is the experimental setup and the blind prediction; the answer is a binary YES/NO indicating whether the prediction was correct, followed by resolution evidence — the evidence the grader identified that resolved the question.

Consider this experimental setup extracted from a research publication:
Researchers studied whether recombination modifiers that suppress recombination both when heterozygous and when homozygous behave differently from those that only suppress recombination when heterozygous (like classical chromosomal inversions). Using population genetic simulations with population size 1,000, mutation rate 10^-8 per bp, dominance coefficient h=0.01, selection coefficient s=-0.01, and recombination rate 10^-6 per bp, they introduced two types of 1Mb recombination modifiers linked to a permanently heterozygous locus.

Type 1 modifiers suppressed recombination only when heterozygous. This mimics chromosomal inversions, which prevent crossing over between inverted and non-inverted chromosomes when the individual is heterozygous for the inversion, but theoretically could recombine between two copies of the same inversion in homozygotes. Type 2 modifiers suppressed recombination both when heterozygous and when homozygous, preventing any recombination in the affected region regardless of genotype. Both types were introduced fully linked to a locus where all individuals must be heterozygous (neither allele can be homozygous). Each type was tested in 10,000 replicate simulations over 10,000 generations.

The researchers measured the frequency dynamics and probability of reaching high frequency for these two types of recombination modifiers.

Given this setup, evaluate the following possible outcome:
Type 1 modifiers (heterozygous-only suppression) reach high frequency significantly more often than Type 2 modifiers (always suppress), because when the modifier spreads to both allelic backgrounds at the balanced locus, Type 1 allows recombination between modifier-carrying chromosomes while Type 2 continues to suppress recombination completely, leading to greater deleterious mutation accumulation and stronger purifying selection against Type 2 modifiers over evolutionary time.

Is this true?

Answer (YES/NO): NO